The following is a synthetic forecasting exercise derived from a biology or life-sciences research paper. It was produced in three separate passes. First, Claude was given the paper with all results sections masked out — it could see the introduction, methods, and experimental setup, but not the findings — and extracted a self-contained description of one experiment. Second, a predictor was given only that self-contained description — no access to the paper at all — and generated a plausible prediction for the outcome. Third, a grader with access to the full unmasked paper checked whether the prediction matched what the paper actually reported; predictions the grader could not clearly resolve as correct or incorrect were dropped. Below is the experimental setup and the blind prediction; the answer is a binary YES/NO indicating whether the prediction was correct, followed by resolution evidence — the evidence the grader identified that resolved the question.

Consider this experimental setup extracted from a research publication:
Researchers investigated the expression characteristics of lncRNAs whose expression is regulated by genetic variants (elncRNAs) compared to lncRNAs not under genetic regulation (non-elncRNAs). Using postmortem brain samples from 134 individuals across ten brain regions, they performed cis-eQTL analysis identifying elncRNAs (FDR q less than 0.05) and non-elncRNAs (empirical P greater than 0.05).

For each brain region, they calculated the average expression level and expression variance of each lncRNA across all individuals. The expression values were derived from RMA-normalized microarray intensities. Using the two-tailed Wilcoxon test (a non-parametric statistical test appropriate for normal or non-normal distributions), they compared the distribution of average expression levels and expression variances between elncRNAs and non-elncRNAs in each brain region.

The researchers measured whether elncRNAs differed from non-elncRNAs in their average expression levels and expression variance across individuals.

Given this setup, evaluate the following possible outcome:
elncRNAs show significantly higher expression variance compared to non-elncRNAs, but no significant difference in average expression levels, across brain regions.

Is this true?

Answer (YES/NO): NO